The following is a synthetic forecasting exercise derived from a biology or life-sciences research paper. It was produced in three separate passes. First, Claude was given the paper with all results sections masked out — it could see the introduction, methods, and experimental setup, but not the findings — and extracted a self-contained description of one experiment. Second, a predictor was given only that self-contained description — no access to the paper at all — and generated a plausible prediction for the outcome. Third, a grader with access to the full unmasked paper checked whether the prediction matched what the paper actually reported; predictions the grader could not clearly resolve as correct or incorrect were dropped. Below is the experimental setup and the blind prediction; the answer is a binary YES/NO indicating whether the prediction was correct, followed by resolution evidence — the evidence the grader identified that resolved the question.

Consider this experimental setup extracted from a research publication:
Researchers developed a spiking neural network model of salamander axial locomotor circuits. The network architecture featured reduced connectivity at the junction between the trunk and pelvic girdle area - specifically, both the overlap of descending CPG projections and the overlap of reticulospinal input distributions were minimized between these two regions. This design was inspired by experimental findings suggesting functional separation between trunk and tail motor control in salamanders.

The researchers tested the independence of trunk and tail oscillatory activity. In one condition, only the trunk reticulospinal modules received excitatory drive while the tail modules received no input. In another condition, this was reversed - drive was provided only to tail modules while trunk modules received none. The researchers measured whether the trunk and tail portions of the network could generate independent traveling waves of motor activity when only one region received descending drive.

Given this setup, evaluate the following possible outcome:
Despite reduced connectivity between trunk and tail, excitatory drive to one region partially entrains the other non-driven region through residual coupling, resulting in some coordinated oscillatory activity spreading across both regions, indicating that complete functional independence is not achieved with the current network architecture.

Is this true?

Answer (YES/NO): NO